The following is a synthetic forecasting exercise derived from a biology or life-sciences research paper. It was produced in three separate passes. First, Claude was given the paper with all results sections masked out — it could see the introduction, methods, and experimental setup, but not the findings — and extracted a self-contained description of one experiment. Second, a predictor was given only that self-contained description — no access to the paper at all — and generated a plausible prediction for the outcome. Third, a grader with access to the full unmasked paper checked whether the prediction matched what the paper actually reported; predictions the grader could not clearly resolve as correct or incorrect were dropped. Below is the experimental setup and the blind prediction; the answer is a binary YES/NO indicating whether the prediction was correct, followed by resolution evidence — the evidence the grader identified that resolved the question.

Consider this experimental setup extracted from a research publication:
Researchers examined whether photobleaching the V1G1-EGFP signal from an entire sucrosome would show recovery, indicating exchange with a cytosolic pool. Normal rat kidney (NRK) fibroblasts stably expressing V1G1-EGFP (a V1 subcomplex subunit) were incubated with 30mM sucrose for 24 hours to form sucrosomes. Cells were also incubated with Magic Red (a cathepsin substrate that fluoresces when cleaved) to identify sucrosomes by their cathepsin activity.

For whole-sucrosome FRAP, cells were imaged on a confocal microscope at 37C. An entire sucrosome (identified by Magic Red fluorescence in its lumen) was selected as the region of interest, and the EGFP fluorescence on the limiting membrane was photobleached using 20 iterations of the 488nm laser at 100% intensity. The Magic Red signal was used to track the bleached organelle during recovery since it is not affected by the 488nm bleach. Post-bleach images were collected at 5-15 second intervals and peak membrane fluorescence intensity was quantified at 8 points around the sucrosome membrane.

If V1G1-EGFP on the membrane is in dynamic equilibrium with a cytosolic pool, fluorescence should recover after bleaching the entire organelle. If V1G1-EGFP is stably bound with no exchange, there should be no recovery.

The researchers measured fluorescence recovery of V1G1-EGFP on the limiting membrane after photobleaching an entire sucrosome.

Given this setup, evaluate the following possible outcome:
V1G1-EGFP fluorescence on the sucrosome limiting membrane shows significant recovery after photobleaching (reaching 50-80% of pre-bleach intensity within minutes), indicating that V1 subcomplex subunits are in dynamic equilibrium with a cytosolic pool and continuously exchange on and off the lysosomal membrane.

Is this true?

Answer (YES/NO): YES